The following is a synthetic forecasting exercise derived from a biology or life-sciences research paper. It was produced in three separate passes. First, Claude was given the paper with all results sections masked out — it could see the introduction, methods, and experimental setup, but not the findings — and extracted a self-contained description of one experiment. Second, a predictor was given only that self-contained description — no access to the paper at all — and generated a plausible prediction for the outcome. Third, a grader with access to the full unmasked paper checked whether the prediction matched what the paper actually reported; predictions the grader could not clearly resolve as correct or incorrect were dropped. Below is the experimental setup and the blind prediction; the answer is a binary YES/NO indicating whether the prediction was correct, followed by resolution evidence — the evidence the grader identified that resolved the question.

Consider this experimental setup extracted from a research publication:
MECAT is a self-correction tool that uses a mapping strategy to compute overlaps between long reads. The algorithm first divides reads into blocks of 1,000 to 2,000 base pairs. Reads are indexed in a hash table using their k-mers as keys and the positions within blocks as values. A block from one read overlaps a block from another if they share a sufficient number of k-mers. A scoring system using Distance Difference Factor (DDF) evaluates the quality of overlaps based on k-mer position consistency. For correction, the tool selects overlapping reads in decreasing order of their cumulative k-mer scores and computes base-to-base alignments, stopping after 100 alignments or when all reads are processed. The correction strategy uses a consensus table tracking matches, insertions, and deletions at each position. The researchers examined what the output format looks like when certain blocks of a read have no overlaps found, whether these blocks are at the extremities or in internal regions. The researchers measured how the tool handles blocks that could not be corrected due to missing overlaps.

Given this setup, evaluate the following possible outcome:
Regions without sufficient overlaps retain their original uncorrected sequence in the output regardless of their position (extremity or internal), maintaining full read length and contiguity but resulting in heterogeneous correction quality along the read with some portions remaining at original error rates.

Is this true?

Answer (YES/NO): NO